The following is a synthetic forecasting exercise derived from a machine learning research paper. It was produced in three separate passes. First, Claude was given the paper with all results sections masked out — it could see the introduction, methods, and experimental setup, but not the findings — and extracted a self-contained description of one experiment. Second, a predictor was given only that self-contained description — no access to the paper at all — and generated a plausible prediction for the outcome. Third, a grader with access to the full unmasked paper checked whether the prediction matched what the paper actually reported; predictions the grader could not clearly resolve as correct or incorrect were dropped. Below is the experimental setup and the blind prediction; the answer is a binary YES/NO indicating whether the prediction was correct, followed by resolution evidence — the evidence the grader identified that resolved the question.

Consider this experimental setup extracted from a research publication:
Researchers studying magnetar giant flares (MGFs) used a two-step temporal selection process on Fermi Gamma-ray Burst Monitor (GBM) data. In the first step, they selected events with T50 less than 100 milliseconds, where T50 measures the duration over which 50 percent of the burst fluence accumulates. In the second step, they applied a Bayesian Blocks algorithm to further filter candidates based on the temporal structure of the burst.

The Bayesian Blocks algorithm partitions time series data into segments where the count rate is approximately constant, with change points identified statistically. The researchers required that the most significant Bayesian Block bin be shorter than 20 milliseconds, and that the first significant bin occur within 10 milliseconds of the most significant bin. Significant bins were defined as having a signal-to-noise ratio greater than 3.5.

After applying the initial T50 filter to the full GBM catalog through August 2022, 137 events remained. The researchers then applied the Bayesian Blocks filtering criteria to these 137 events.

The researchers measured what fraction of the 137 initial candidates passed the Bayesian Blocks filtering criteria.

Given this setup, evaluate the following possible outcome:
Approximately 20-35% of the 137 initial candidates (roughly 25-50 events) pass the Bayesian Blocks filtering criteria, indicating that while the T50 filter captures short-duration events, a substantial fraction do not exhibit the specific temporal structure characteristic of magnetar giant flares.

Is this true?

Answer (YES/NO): NO